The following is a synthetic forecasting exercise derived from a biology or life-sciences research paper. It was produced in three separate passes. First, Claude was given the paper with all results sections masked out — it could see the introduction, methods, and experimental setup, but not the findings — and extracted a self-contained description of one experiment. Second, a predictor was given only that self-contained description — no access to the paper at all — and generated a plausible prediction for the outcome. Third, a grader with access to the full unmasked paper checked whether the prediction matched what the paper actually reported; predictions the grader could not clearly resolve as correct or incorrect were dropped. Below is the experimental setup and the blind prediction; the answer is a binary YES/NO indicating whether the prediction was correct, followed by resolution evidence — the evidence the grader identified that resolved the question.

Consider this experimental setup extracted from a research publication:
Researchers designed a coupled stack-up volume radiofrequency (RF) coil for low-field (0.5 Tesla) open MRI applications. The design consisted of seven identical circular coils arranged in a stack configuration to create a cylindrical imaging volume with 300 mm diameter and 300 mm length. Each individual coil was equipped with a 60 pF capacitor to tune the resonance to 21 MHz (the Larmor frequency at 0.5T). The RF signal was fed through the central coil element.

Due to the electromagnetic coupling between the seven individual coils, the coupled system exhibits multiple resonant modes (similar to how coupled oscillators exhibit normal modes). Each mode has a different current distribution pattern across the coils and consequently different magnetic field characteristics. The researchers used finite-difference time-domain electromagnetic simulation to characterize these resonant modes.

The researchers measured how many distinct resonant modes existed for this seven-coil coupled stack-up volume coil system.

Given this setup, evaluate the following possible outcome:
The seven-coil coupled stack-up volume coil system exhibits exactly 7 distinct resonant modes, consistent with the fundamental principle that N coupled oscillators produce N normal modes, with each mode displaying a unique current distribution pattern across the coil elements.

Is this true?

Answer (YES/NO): NO